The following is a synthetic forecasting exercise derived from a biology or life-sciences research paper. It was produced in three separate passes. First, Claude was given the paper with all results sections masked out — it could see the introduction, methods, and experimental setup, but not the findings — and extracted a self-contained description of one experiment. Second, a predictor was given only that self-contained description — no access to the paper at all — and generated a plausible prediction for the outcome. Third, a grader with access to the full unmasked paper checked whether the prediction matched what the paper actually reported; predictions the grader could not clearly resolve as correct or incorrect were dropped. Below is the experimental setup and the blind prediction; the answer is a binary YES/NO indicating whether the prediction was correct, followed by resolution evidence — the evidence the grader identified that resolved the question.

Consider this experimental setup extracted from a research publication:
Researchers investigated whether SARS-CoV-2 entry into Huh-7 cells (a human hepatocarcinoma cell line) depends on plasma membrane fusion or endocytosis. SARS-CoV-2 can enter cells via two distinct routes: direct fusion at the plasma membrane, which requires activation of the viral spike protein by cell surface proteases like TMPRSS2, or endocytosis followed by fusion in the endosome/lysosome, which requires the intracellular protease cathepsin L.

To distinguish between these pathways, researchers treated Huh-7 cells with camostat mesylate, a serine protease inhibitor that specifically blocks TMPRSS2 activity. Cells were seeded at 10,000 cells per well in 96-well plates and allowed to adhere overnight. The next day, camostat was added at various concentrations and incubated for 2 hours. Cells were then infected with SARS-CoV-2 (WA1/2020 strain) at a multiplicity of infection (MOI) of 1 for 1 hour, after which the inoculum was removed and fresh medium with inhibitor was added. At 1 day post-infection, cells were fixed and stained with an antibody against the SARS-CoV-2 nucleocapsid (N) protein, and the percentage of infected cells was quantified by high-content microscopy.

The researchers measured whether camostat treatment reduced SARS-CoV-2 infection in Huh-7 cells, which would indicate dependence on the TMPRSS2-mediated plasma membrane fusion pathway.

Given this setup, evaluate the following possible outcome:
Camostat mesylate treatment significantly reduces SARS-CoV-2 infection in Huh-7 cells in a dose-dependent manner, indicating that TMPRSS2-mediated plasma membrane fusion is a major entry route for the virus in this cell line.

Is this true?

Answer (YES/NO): NO